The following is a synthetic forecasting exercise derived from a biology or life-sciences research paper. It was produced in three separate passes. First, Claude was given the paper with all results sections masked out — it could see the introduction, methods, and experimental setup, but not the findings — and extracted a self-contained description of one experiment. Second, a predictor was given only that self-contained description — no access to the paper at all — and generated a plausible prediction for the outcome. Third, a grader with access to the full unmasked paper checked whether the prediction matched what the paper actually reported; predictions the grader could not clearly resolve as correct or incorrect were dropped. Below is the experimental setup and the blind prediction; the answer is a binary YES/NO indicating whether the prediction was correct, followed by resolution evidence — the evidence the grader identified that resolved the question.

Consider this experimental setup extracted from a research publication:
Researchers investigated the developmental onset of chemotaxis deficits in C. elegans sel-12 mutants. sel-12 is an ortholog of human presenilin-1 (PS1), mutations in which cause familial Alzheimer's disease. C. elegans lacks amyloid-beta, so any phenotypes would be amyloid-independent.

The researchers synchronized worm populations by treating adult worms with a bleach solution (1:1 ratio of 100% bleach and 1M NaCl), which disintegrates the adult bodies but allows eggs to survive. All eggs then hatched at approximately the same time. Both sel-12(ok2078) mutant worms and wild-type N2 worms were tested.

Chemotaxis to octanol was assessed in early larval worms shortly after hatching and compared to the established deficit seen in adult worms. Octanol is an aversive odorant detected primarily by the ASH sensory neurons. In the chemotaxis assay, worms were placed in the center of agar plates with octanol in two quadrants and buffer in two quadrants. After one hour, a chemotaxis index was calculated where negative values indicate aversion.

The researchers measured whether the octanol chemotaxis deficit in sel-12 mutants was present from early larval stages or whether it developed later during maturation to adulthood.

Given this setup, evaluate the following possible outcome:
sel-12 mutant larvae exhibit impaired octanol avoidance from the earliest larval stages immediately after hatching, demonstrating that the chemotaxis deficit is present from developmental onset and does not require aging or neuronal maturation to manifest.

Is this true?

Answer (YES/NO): YES